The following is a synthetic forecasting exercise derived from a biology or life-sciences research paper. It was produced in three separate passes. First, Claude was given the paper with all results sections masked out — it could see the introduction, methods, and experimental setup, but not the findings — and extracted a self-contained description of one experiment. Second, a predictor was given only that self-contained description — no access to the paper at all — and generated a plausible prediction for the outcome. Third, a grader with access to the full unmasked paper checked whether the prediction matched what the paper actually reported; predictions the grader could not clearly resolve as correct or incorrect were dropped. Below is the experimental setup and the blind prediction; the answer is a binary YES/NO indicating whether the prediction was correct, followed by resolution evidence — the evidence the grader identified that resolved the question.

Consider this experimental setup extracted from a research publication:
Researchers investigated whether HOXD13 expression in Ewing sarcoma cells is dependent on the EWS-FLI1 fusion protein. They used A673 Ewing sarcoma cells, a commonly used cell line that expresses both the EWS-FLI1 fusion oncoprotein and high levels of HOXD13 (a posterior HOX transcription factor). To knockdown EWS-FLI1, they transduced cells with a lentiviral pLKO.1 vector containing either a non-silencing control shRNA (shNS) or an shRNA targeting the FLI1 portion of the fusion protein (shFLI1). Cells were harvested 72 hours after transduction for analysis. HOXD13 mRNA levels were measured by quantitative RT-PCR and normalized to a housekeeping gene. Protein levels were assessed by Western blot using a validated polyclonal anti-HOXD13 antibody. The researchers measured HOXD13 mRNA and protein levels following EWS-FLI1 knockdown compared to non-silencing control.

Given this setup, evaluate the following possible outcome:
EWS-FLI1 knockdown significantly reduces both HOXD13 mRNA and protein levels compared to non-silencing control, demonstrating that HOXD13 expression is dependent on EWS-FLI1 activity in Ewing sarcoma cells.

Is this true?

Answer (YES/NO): YES